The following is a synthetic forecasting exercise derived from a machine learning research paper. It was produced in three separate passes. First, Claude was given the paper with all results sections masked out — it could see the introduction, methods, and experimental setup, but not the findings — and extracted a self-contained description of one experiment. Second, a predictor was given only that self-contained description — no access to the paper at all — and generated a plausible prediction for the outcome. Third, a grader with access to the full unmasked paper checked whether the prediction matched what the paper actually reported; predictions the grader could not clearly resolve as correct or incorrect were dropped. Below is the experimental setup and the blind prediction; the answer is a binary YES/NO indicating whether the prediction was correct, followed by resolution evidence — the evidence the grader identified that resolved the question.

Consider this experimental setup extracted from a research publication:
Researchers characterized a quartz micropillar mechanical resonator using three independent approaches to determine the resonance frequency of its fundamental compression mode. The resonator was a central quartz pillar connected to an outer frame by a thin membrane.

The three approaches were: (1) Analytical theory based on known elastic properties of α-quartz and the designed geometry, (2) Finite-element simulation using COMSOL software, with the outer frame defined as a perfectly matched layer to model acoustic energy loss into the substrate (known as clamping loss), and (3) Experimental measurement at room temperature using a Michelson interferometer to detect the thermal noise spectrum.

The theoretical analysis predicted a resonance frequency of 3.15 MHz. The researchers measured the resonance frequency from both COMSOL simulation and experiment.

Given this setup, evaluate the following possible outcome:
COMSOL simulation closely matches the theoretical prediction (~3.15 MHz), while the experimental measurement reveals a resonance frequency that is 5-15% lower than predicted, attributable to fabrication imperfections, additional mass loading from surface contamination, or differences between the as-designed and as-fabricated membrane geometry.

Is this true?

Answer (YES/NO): NO